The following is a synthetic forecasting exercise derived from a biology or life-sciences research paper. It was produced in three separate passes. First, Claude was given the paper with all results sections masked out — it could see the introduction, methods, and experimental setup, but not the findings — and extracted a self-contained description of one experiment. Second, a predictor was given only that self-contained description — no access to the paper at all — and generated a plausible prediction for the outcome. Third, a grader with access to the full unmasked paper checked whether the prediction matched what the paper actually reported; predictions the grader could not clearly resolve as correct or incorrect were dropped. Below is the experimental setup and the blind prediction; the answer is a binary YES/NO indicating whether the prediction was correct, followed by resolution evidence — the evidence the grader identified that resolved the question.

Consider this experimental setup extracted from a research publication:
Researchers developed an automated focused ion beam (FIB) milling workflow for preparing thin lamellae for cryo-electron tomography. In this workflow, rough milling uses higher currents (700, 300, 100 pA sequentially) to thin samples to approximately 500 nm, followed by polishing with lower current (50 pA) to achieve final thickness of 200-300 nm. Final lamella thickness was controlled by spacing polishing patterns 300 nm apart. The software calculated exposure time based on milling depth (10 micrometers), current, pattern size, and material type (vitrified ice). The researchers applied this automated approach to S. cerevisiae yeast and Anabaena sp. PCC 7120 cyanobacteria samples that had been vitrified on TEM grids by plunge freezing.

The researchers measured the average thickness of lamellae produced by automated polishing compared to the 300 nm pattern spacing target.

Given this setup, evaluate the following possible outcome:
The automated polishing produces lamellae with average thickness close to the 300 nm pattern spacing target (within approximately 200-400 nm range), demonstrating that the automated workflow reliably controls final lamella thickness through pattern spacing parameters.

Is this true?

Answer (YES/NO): NO